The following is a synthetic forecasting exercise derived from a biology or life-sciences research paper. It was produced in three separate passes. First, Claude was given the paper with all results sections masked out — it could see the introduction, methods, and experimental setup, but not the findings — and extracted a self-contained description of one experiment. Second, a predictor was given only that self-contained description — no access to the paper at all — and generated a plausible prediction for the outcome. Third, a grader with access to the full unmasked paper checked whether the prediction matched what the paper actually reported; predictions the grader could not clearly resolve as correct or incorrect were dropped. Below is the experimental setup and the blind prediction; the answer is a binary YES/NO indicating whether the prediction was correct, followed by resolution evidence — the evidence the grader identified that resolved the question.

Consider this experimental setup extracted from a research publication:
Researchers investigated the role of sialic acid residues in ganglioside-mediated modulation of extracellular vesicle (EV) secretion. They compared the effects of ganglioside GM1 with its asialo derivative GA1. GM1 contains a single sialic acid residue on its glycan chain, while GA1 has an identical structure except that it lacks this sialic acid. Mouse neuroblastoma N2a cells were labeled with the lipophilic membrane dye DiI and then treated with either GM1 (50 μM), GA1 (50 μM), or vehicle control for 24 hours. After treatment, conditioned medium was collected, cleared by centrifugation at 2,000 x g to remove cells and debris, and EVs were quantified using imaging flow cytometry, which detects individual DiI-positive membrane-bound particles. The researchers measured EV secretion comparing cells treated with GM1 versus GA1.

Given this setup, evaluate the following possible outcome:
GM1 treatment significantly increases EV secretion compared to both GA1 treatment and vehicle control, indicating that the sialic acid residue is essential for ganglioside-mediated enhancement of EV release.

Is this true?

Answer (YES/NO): YES